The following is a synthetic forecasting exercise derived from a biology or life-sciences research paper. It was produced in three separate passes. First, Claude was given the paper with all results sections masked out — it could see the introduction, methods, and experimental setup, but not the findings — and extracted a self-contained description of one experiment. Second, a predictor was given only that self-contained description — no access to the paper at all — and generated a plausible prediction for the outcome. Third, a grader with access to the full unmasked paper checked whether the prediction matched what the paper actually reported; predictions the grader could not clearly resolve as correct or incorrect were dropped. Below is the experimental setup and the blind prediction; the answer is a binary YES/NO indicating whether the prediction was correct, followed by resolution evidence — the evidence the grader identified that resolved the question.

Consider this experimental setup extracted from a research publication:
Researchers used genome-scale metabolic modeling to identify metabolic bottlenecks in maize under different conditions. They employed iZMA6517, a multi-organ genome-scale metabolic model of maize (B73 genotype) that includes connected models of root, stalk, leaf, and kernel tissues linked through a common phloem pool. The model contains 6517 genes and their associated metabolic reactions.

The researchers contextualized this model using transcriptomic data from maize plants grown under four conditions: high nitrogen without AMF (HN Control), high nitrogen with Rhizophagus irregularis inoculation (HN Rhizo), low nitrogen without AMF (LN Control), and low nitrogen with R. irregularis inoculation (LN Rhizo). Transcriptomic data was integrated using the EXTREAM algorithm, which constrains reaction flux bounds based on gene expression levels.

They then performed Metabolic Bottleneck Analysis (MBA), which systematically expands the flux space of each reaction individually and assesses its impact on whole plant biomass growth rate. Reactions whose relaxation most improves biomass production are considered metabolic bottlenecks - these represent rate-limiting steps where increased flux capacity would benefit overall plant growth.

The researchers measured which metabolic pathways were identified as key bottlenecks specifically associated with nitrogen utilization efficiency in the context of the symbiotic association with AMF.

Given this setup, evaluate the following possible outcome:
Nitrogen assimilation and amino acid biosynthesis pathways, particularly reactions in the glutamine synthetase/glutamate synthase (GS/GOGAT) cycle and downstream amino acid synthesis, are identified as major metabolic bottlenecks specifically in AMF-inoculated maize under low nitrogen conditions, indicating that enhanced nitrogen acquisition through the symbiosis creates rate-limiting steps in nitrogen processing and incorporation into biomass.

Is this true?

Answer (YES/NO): NO